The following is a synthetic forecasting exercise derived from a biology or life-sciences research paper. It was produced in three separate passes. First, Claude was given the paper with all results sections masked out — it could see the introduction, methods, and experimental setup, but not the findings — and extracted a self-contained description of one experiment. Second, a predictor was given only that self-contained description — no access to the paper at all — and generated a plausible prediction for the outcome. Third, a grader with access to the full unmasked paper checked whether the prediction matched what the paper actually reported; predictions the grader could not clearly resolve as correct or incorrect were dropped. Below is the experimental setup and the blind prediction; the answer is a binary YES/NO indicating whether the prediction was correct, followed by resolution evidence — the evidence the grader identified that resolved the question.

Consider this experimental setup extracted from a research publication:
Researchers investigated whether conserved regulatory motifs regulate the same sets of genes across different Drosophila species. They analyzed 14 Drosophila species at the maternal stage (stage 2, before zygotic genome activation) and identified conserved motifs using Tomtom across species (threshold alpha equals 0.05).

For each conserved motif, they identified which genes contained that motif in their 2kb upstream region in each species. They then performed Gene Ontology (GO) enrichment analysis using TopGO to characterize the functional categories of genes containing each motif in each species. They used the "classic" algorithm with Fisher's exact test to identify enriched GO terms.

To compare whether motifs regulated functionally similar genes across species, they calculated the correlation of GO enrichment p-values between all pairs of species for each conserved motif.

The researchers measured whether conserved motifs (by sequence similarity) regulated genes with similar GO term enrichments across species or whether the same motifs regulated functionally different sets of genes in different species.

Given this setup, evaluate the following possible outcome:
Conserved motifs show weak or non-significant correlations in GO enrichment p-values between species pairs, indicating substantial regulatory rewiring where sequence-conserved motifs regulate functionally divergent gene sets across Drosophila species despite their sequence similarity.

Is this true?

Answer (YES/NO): NO